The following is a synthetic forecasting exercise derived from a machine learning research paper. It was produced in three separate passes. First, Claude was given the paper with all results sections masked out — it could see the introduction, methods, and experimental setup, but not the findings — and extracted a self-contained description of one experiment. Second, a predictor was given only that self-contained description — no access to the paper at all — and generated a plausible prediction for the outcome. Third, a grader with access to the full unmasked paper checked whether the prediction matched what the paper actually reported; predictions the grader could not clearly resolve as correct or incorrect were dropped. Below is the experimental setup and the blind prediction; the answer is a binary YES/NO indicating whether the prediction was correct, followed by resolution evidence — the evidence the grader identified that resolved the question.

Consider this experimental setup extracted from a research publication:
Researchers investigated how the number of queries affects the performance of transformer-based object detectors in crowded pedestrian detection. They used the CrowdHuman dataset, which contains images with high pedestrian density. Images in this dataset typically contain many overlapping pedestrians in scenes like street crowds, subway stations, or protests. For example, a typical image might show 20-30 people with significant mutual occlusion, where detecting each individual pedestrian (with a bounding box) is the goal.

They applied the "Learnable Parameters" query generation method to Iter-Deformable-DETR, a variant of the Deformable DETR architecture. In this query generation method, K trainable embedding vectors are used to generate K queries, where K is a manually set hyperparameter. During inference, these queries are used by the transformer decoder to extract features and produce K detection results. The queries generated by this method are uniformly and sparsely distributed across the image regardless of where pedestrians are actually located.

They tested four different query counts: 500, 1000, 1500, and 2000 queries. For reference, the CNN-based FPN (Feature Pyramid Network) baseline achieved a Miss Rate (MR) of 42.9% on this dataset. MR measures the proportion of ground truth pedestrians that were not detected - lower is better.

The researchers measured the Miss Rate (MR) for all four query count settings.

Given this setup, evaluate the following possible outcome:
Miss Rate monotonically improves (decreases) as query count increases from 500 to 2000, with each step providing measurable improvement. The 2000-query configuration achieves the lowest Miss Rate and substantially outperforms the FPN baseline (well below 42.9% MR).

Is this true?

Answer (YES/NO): NO